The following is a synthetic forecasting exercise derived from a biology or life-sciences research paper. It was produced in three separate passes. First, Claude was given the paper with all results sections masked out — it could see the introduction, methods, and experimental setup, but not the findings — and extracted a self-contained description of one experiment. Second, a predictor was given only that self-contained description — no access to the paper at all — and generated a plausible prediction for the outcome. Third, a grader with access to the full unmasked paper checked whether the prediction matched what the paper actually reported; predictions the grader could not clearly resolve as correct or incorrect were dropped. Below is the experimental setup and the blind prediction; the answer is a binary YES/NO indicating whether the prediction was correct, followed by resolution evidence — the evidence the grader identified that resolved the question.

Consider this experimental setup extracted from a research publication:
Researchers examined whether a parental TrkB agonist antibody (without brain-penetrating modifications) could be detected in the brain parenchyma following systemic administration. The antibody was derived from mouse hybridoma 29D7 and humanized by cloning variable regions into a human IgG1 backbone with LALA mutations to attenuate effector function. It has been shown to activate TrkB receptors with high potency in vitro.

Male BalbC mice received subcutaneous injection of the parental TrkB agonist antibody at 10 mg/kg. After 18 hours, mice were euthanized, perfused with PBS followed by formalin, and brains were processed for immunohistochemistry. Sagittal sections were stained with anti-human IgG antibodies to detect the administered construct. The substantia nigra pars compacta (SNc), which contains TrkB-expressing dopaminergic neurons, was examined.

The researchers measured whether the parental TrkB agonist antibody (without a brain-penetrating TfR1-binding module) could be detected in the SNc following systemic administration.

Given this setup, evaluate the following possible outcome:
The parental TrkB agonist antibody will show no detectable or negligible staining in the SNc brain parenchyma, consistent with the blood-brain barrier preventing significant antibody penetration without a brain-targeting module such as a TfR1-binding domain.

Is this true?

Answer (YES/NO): YES